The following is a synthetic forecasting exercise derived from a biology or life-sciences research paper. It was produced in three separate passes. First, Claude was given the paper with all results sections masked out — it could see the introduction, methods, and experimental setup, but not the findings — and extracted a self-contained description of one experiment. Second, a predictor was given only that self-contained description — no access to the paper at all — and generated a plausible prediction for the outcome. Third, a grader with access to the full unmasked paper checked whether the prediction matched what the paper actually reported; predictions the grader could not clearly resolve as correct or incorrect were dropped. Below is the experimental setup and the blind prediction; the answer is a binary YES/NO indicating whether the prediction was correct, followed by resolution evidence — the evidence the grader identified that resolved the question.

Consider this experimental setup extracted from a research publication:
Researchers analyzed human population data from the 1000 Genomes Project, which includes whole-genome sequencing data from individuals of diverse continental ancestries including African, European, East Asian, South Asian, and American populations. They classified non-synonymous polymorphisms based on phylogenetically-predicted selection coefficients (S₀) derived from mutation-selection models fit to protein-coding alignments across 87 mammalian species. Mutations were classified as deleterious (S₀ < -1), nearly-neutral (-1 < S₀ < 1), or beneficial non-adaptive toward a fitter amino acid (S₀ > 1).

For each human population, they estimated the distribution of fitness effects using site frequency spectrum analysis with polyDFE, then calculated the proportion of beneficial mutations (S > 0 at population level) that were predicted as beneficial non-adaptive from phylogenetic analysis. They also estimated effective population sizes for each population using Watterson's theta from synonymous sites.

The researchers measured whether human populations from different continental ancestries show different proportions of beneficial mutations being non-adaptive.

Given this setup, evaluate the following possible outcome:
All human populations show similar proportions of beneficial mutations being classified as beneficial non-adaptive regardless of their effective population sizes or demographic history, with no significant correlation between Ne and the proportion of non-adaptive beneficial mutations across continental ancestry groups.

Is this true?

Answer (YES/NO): NO